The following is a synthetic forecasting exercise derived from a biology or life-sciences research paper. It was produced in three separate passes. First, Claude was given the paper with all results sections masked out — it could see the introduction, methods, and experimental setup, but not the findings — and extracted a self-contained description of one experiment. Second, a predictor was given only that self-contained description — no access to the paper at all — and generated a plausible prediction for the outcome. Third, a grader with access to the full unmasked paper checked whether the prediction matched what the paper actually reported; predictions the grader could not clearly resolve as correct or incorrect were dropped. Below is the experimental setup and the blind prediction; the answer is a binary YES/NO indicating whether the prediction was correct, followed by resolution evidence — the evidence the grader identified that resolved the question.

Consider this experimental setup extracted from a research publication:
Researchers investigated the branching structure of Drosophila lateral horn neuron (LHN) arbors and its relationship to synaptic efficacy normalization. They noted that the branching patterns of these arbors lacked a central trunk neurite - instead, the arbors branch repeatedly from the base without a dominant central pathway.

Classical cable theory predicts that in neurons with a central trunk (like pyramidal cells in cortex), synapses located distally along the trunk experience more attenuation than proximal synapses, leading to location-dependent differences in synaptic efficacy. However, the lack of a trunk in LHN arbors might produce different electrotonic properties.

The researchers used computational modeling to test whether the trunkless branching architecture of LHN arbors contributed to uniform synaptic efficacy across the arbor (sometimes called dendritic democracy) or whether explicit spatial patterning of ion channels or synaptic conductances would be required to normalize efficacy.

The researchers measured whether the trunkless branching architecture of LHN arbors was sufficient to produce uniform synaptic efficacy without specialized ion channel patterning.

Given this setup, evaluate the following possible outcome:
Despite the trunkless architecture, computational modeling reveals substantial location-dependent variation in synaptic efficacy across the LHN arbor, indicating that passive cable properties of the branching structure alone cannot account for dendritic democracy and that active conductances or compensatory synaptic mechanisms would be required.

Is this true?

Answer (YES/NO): NO